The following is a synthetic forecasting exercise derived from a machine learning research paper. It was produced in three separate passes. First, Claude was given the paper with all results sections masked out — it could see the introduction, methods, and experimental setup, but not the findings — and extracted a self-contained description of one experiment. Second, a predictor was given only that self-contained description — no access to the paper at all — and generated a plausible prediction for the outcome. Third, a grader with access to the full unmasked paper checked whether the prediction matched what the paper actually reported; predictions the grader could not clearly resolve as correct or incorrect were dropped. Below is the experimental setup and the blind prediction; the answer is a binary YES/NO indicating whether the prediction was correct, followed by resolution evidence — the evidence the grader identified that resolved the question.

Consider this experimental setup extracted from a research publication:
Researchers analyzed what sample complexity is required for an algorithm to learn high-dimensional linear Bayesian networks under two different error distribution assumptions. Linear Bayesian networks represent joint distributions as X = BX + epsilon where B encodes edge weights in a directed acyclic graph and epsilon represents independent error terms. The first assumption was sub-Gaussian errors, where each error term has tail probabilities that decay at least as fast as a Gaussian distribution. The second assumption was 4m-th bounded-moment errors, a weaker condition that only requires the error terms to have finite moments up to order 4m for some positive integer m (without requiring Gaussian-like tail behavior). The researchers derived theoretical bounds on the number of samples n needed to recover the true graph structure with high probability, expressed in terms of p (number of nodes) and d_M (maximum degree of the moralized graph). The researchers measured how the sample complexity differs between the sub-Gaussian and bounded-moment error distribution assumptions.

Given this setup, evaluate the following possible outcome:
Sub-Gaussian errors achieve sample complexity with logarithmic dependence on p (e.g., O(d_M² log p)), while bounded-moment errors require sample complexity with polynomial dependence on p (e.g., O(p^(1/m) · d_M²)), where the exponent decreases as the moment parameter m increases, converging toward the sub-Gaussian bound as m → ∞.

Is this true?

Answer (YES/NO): NO